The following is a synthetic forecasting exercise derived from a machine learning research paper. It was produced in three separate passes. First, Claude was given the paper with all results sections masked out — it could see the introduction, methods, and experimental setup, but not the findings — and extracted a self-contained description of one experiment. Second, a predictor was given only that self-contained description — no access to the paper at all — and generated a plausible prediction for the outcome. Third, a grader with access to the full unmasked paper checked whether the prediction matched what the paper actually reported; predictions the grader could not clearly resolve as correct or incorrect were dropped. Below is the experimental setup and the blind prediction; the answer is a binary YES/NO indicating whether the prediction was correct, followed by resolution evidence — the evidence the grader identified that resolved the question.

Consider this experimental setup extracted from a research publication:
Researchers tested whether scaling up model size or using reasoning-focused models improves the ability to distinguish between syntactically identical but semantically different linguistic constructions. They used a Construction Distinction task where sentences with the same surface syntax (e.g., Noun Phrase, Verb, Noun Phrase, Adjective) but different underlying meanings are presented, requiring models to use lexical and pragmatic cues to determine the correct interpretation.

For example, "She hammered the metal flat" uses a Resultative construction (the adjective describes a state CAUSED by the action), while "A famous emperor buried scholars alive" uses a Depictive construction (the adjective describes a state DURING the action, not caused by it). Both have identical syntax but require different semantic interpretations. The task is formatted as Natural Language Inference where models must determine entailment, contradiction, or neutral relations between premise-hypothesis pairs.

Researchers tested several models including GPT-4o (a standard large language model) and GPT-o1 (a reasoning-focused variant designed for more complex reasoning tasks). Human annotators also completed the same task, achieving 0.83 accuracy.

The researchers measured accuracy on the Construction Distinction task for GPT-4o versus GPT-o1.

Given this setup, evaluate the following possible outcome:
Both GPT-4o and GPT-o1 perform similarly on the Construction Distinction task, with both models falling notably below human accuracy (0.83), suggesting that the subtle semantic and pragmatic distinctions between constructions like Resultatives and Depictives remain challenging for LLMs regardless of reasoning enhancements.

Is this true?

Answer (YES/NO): NO